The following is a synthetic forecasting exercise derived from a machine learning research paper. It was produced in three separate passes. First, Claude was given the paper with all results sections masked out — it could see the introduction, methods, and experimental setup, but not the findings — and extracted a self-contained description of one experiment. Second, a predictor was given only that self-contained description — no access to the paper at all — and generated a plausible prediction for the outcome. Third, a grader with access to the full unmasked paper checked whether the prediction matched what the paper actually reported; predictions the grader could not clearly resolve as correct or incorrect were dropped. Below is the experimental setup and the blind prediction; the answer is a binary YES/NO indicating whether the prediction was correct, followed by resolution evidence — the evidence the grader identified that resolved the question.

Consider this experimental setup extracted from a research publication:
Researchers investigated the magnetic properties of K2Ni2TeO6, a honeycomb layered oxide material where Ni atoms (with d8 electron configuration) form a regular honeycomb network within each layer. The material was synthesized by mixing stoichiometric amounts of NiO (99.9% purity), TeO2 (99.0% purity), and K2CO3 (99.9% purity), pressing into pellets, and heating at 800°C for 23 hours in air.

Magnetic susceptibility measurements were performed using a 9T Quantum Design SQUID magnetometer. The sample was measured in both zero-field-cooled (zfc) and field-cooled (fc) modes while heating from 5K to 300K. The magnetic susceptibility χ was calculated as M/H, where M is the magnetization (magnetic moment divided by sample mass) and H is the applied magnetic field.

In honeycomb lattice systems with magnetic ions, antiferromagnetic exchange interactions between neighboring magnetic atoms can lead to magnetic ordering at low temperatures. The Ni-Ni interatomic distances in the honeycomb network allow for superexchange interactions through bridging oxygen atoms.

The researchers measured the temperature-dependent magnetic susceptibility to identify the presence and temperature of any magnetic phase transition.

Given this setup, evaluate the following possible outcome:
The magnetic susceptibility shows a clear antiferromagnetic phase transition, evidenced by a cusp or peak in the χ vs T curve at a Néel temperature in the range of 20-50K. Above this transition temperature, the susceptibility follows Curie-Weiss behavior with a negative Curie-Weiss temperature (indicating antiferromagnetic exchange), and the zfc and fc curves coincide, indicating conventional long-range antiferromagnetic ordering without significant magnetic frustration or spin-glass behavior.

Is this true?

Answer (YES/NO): YES